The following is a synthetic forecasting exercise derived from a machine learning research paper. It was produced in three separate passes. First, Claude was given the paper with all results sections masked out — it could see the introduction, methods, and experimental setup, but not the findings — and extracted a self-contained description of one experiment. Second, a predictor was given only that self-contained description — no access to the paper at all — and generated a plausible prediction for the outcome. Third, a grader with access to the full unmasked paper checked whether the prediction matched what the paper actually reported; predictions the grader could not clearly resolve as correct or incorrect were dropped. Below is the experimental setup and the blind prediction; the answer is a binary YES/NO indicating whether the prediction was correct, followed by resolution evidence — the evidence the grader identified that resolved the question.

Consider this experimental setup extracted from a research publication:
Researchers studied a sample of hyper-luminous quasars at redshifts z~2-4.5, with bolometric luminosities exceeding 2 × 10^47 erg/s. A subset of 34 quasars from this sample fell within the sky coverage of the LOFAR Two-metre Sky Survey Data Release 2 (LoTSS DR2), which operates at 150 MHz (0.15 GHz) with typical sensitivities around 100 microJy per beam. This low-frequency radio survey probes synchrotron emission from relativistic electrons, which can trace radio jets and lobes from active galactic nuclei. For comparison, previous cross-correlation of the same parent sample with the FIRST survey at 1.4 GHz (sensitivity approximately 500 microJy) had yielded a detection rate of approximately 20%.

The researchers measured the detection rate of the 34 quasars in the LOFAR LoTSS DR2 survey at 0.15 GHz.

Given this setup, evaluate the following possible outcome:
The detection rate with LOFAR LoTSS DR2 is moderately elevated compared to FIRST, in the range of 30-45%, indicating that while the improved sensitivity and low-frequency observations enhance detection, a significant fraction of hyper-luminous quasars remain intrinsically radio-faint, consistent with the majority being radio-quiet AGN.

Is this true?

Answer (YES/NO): NO